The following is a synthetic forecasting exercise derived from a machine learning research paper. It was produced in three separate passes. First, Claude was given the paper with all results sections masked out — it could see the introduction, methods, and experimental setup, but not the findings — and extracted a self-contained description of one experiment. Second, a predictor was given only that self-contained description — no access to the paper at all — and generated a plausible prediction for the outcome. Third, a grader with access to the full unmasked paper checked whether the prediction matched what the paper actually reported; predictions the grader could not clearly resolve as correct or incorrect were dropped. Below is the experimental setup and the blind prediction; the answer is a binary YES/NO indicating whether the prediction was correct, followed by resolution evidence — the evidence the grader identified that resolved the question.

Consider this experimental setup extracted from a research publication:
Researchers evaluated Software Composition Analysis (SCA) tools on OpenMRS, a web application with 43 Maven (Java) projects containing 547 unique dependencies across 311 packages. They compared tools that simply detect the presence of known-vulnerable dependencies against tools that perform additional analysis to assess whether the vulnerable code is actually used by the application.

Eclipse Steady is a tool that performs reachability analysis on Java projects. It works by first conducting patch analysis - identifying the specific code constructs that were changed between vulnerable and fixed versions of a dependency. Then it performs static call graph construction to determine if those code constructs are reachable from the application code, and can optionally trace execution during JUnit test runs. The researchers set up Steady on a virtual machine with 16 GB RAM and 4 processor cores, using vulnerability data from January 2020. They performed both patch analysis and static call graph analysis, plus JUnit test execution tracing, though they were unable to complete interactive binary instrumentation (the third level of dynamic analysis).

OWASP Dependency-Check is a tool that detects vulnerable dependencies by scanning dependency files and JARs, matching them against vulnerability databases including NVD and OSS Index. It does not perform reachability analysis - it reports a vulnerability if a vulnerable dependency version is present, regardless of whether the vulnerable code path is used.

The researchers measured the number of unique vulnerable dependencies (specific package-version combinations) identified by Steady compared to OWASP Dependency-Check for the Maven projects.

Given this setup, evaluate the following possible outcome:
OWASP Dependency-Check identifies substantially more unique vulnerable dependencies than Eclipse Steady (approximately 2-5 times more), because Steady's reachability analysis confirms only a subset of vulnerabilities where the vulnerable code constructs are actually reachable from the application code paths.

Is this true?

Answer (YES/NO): NO